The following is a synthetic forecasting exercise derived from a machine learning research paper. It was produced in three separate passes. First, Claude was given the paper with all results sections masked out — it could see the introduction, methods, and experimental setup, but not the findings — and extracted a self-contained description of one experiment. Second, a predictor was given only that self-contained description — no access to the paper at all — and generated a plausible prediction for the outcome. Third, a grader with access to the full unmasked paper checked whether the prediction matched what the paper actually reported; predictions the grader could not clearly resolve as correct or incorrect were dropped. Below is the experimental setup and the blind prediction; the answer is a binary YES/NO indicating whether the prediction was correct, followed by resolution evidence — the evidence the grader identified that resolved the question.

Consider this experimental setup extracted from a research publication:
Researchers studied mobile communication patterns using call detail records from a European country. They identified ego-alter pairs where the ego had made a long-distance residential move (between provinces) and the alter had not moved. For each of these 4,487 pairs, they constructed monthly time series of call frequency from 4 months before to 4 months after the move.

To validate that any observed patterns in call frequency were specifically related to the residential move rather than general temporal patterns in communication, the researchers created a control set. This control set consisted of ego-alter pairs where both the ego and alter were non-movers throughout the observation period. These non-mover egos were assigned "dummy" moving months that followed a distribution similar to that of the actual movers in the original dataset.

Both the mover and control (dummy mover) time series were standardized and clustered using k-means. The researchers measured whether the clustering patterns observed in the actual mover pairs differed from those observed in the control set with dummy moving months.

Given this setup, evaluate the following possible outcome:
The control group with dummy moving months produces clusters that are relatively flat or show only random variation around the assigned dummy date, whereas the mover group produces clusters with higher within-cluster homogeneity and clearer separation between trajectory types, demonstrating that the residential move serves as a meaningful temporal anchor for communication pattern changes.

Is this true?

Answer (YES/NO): NO